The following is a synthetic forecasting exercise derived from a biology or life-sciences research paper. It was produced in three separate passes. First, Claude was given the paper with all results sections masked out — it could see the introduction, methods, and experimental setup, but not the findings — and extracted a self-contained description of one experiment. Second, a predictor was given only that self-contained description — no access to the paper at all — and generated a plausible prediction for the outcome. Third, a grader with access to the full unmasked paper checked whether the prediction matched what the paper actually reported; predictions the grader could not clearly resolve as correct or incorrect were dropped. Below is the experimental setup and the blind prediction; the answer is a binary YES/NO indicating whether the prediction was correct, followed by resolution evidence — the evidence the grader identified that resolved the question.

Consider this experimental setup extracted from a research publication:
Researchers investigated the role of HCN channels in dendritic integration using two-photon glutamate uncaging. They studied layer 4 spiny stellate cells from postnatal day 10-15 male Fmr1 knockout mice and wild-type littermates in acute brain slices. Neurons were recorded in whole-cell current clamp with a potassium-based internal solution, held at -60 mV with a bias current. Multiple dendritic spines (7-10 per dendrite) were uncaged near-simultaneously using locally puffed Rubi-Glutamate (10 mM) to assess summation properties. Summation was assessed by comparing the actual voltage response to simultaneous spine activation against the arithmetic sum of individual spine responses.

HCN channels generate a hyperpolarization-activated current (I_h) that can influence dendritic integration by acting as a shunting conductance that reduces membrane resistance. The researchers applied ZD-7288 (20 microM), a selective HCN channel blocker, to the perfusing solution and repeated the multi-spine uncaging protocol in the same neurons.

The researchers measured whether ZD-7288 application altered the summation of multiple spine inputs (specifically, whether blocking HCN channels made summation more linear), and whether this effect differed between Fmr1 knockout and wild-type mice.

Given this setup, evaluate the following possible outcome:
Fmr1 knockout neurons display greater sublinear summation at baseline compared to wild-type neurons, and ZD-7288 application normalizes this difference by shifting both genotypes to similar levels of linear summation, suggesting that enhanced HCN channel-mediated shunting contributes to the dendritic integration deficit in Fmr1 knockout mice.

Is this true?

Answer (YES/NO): NO